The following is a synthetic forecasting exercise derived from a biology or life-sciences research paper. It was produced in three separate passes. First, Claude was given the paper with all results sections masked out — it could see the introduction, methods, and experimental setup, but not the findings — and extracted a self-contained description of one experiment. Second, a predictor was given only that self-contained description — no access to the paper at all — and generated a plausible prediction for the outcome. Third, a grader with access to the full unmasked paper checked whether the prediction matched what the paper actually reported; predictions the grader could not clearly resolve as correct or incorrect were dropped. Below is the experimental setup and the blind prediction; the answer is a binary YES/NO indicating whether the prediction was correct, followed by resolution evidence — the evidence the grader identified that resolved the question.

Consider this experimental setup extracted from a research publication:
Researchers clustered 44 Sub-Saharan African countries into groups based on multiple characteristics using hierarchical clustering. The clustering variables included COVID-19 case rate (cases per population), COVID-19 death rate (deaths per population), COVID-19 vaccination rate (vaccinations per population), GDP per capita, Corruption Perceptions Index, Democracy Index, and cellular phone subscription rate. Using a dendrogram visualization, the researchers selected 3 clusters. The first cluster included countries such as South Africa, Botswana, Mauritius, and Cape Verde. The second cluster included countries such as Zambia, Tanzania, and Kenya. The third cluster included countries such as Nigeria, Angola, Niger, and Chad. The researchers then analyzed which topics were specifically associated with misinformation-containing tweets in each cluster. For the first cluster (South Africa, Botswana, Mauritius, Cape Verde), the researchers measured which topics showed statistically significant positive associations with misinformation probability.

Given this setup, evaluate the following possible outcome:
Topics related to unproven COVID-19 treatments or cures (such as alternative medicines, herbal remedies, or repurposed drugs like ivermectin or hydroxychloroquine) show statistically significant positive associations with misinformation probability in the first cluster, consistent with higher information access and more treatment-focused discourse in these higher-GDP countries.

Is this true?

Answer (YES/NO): NO